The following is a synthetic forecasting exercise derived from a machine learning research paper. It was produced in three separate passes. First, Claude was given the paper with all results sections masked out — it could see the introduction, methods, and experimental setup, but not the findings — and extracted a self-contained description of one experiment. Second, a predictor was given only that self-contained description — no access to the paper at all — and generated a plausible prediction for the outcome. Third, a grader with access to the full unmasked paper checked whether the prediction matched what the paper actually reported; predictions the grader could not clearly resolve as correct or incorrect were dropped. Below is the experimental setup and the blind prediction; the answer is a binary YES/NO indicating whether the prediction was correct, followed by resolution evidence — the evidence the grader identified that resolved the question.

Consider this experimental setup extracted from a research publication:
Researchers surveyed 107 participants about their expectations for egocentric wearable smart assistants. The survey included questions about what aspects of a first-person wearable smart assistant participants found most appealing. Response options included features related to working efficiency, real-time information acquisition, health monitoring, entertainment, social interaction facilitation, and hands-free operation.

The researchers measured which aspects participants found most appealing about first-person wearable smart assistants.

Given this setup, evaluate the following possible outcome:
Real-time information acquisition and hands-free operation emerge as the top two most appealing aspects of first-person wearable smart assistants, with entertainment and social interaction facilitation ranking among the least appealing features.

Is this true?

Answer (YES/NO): NO